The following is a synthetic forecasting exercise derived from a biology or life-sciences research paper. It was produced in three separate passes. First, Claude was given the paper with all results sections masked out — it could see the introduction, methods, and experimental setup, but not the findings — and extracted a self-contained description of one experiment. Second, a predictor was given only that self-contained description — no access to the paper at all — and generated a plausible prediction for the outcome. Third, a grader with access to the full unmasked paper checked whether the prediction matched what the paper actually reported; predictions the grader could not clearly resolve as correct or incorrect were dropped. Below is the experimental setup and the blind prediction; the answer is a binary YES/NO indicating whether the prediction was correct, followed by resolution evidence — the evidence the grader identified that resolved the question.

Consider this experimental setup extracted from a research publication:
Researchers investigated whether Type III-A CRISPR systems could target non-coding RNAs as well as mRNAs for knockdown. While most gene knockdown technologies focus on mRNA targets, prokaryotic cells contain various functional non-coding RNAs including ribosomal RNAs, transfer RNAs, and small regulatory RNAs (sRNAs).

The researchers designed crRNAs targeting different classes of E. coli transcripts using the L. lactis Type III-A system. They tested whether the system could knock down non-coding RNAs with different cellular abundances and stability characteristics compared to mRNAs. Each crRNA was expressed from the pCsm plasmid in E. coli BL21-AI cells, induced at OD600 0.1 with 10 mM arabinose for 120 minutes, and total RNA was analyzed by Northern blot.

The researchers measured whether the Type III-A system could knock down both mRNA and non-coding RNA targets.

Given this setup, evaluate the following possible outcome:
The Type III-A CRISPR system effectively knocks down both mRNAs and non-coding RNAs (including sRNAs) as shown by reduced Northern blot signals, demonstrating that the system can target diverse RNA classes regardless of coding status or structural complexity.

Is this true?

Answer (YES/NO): NO